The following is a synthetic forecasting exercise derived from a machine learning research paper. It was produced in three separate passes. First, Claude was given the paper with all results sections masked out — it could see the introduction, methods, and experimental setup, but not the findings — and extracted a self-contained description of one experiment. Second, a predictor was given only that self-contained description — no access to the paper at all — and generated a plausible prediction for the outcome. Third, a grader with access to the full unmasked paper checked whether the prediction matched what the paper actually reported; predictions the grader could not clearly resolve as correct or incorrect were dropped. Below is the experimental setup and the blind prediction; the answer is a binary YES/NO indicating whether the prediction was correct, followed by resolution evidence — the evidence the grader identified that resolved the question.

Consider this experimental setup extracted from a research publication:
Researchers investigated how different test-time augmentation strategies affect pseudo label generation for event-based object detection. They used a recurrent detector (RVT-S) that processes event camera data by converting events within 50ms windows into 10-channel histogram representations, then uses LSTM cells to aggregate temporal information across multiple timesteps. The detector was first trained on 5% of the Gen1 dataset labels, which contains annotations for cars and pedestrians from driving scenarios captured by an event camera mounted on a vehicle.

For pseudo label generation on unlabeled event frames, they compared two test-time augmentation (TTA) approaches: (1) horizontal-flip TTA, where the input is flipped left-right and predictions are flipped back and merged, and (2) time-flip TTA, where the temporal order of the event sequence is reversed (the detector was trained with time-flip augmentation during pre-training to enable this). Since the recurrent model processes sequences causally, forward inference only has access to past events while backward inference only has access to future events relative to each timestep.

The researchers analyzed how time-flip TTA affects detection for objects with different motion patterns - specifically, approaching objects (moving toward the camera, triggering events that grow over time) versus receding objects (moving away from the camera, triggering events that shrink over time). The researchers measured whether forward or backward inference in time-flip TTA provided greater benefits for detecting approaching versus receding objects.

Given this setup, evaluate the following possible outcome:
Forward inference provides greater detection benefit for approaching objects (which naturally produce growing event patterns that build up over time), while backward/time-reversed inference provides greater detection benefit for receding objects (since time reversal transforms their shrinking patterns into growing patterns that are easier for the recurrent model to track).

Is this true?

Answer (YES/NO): NO